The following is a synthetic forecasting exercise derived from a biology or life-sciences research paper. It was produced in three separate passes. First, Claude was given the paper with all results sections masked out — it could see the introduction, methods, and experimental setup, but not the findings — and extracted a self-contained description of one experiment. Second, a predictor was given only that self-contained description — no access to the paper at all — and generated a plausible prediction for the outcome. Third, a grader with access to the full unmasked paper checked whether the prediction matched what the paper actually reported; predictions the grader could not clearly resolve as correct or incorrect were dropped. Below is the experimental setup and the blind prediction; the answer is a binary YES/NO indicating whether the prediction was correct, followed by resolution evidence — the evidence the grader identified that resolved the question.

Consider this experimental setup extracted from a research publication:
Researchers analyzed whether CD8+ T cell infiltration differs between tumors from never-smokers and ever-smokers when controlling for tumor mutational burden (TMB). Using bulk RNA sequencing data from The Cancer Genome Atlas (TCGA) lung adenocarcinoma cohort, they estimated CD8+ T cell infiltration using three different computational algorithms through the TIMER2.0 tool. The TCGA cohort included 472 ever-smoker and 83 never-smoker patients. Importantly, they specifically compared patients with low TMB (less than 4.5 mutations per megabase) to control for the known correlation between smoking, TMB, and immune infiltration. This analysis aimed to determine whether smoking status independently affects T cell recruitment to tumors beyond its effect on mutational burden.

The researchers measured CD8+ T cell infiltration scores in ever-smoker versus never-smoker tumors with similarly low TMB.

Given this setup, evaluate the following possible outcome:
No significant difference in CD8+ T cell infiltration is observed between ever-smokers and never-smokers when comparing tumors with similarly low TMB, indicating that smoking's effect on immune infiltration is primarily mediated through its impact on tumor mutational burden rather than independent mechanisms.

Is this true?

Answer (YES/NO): NO